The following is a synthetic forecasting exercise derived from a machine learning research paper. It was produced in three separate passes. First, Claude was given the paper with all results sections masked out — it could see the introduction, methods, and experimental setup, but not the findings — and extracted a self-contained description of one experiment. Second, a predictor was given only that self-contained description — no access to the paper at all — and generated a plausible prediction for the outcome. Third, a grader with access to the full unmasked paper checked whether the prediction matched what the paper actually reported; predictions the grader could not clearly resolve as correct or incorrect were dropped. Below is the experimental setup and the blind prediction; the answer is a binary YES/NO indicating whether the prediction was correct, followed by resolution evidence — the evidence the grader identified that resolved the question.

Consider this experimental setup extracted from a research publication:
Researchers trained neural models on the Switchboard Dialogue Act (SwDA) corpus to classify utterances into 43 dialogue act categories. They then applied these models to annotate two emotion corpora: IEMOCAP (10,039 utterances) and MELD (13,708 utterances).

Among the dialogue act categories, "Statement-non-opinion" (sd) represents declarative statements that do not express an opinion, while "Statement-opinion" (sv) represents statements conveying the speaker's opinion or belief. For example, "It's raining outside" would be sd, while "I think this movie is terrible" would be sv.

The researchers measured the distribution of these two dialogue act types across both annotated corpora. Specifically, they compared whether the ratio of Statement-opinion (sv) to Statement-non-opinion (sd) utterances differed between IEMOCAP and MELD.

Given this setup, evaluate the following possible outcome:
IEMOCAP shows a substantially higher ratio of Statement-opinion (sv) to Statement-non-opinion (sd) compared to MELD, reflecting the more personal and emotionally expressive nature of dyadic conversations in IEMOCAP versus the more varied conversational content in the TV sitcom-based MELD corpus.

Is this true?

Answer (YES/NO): YES